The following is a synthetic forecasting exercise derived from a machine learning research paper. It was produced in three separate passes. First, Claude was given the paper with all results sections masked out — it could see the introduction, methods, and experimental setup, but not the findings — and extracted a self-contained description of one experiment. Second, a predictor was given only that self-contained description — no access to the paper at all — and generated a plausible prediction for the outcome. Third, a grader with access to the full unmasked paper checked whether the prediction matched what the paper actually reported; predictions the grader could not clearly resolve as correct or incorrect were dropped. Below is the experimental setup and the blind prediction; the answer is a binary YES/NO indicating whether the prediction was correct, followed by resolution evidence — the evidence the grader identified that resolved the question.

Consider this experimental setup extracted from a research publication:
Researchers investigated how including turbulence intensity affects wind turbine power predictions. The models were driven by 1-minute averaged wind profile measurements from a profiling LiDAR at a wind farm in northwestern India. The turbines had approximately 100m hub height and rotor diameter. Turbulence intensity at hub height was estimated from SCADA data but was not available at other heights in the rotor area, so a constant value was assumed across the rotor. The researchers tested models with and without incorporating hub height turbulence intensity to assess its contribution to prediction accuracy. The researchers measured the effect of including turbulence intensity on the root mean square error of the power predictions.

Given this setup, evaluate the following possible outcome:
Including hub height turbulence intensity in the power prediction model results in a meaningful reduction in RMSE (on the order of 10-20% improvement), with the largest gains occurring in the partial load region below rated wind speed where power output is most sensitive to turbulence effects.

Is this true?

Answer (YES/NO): NO